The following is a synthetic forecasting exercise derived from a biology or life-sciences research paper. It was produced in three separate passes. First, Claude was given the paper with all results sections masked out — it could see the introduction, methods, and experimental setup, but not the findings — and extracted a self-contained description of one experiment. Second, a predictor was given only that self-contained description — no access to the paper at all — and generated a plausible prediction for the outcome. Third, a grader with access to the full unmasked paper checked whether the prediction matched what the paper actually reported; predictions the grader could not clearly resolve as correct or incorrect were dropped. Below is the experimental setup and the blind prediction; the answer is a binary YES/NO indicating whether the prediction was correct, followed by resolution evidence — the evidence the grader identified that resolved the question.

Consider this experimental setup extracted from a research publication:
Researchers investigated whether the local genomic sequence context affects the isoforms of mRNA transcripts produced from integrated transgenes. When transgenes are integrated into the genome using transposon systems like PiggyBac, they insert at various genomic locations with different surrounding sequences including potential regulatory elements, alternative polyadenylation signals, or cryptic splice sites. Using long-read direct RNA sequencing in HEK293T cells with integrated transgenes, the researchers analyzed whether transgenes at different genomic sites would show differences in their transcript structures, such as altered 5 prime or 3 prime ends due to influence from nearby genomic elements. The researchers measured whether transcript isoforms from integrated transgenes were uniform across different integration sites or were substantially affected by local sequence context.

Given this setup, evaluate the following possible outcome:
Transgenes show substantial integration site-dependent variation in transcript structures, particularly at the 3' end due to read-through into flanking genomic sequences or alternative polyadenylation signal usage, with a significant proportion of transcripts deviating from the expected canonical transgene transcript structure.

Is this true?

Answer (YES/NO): NO